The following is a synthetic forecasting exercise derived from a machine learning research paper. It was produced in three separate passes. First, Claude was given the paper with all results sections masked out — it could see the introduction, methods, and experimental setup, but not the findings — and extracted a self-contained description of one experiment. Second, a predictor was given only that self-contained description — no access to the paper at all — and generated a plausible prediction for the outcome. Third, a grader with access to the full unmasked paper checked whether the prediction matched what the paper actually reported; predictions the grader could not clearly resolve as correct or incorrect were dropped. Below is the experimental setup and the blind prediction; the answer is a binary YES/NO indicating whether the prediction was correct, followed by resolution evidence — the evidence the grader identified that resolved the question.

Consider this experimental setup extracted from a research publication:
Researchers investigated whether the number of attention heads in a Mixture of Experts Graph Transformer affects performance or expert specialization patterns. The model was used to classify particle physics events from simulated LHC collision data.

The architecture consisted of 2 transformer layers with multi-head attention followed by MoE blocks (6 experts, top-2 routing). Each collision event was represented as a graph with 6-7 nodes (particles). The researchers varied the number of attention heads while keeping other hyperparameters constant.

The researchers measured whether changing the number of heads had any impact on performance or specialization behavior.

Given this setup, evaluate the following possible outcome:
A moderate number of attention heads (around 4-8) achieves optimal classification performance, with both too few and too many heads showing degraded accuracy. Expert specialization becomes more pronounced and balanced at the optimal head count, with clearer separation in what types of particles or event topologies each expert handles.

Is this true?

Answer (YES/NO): NO